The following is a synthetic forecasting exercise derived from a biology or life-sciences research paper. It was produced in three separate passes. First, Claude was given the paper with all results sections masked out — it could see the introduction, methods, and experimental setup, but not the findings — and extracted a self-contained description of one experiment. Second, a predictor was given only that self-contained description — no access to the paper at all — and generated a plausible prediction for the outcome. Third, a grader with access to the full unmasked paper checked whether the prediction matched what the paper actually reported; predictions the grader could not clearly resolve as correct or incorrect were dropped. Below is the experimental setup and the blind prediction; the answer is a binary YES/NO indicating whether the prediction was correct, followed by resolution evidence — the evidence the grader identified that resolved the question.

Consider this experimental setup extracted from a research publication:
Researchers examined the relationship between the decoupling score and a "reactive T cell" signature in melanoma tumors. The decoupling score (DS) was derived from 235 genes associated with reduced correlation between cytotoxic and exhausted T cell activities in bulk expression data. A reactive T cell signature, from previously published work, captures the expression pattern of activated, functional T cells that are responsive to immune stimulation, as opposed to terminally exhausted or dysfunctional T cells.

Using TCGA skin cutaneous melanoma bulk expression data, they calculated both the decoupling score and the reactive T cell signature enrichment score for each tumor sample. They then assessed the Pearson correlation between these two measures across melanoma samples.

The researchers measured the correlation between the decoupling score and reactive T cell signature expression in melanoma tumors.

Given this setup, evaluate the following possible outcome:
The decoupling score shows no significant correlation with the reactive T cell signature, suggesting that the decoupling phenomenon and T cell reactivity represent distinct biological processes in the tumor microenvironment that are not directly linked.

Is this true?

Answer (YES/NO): NO